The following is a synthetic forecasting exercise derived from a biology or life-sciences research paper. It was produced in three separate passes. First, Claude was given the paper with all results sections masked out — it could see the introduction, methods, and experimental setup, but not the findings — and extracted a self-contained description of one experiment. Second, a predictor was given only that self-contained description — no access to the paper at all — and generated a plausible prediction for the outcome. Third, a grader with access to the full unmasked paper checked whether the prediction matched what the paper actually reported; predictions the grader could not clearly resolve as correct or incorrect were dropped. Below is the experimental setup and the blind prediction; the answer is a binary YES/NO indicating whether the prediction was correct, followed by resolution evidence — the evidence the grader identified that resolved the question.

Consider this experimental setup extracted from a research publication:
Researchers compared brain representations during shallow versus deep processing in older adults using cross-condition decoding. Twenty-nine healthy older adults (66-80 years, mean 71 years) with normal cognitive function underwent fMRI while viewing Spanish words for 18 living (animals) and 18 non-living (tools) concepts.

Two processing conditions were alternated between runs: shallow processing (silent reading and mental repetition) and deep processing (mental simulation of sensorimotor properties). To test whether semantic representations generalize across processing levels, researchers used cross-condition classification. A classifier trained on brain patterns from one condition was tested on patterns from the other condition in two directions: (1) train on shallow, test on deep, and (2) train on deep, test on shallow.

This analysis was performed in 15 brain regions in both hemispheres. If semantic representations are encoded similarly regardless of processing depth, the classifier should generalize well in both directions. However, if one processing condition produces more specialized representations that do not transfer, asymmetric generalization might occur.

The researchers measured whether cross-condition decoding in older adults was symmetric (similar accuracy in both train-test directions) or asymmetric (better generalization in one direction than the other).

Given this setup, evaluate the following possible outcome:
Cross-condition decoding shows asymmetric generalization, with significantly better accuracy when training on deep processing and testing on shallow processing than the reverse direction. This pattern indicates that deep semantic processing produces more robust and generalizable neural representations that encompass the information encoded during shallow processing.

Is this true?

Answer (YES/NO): NO